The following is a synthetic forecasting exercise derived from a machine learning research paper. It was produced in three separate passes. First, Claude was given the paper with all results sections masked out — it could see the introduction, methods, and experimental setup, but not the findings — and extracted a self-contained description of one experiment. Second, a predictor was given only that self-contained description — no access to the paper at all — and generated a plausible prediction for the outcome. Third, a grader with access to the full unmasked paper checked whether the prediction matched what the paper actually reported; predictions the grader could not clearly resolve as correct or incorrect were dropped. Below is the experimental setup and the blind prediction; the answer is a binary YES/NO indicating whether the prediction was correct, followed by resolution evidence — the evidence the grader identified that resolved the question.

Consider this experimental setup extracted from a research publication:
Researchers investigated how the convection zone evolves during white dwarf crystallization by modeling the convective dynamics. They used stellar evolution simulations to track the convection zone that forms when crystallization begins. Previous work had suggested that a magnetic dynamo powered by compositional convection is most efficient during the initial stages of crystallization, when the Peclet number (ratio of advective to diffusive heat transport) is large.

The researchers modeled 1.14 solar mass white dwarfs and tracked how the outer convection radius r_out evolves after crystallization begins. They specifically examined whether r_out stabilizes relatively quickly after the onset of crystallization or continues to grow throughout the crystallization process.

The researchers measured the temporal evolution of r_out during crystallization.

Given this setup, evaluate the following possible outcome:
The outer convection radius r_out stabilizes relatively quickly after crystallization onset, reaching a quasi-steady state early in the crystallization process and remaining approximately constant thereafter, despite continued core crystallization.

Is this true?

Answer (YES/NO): YES